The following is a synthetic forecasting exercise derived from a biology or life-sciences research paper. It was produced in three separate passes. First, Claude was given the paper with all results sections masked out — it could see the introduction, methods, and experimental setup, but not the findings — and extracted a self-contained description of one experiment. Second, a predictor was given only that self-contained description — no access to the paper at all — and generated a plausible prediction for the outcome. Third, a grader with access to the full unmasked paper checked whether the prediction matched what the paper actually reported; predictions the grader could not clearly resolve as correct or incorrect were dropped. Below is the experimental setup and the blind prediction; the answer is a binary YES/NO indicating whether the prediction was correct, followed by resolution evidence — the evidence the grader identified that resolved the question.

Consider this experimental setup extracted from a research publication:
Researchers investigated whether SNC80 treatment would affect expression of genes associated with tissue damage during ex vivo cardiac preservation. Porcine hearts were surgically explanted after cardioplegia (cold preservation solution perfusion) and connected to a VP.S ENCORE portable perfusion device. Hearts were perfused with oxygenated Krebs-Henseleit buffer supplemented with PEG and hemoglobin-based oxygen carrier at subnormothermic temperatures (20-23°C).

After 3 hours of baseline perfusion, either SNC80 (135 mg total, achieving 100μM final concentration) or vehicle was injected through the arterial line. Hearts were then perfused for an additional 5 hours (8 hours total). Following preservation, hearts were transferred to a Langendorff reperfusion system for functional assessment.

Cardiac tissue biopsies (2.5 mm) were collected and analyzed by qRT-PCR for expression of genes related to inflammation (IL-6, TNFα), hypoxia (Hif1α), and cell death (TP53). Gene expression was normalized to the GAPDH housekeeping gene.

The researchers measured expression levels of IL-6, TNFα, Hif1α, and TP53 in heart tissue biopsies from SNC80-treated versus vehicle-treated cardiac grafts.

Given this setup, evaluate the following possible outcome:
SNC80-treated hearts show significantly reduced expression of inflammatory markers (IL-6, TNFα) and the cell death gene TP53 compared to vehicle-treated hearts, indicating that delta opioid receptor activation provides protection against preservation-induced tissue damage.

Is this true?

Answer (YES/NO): NO